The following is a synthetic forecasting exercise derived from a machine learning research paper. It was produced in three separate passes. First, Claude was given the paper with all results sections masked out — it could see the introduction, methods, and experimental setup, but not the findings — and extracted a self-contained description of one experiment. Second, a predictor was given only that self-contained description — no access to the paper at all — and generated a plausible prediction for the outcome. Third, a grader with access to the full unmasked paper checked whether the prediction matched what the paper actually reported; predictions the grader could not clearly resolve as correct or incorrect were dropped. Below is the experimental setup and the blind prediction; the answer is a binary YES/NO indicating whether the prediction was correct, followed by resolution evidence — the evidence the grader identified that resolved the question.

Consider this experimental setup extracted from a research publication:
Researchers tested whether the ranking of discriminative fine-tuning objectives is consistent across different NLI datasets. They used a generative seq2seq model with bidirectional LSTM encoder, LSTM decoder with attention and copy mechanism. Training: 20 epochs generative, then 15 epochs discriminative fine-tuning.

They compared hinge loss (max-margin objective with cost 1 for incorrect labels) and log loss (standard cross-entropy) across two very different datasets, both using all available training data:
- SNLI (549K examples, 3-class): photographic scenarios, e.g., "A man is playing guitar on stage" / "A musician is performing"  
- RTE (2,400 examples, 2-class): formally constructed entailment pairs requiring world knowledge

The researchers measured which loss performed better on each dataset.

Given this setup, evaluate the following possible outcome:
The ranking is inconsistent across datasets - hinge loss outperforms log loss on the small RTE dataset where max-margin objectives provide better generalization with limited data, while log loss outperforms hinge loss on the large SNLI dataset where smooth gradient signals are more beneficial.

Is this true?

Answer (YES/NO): NO